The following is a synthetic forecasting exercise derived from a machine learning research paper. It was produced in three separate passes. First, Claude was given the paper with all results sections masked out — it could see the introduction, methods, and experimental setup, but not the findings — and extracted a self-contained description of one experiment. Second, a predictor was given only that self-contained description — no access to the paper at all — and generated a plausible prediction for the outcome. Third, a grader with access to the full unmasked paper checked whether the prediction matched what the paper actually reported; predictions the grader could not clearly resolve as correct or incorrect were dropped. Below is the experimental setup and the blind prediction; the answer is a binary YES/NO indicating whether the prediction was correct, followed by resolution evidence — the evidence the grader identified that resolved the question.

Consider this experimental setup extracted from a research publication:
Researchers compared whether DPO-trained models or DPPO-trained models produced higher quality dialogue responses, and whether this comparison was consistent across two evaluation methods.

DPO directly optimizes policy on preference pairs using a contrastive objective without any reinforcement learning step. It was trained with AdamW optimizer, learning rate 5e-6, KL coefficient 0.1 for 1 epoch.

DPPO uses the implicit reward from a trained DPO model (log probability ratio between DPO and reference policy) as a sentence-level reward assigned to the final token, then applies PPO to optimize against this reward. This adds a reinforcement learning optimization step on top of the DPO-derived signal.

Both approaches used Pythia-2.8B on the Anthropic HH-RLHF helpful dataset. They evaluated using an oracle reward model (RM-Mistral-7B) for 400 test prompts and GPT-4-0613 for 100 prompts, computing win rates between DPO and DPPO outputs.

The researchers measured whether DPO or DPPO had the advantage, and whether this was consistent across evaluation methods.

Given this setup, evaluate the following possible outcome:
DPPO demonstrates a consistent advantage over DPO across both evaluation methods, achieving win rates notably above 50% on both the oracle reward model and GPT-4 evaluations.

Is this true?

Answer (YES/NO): NO